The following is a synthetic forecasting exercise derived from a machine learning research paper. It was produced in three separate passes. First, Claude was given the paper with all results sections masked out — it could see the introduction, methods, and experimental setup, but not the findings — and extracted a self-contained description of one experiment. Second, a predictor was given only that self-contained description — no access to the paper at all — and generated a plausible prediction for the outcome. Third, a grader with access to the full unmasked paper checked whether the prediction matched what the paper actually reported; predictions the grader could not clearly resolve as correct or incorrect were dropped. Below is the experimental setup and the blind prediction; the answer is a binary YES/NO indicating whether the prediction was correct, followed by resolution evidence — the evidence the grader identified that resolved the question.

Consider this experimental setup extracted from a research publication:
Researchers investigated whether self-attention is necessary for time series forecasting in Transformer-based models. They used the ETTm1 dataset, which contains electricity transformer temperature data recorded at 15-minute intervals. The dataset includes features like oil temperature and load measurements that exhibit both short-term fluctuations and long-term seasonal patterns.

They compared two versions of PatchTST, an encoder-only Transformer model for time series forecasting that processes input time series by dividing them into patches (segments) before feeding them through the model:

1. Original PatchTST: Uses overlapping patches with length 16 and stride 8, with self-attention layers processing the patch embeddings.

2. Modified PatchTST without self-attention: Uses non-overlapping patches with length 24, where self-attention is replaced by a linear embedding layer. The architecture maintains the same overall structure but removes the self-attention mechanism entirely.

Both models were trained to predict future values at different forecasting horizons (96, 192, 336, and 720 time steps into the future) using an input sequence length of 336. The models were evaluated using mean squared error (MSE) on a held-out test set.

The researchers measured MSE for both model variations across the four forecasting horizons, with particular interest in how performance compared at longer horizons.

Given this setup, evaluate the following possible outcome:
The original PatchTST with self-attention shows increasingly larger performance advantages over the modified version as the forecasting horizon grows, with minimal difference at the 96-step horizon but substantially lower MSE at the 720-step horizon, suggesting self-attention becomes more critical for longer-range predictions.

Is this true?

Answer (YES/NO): NO